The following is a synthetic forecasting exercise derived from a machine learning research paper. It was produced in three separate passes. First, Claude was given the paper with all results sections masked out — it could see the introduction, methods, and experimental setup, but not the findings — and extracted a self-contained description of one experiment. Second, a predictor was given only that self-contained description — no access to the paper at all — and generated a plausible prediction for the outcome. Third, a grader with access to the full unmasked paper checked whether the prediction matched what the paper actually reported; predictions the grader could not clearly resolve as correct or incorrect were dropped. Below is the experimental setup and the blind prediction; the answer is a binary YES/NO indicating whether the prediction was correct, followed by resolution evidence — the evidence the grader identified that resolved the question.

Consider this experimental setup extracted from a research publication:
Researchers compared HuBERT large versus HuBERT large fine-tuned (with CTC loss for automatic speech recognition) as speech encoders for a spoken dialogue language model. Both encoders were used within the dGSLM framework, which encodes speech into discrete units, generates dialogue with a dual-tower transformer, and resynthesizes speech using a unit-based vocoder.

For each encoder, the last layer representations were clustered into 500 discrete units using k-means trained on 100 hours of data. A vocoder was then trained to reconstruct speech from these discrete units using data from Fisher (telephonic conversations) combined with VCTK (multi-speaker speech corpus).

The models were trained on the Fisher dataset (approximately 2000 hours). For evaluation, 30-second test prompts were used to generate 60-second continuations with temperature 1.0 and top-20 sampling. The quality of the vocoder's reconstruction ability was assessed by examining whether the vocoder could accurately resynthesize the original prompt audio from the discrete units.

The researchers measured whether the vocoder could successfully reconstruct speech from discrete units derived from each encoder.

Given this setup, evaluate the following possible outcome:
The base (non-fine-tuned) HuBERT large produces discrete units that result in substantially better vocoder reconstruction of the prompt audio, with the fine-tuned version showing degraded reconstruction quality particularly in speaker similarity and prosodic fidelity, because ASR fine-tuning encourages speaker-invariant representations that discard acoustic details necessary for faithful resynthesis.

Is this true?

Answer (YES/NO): NO